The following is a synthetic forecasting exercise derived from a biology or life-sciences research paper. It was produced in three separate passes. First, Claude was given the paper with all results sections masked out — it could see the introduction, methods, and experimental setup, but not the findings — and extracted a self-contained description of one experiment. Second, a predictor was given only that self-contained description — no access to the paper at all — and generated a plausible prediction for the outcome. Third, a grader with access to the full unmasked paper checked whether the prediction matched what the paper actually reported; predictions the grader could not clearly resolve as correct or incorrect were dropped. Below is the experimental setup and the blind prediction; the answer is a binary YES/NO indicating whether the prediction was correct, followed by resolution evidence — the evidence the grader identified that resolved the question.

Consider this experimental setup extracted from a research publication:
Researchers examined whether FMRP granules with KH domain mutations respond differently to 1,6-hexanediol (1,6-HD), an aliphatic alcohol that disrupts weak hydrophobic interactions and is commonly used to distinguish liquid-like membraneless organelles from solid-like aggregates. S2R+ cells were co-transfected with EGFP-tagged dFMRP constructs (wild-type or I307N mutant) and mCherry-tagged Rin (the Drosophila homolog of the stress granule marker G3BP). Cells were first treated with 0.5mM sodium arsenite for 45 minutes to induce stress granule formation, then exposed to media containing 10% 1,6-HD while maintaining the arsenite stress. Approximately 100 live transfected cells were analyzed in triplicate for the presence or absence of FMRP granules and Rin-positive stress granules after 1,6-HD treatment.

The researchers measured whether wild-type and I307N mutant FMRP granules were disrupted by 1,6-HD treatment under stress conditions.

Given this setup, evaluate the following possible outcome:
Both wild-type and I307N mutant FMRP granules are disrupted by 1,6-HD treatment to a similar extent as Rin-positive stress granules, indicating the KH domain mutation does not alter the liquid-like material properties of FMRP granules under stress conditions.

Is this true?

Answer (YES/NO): NO